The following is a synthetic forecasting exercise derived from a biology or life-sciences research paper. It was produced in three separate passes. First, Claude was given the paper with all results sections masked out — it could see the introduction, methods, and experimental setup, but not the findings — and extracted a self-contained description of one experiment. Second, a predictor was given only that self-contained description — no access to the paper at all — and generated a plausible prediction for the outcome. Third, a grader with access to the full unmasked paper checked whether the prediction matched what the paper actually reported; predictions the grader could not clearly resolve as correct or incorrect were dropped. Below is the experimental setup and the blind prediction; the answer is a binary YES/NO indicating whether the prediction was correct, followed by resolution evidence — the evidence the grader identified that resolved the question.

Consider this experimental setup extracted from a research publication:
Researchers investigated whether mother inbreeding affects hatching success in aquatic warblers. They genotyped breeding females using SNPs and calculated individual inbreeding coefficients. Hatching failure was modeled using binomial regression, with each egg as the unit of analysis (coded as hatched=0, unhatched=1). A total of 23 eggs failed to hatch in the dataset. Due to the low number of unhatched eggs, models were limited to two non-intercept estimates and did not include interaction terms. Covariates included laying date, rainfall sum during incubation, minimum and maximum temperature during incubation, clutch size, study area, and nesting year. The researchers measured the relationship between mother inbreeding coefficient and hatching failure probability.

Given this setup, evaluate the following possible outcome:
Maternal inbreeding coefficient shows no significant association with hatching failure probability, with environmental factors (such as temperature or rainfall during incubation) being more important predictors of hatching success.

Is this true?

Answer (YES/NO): NO